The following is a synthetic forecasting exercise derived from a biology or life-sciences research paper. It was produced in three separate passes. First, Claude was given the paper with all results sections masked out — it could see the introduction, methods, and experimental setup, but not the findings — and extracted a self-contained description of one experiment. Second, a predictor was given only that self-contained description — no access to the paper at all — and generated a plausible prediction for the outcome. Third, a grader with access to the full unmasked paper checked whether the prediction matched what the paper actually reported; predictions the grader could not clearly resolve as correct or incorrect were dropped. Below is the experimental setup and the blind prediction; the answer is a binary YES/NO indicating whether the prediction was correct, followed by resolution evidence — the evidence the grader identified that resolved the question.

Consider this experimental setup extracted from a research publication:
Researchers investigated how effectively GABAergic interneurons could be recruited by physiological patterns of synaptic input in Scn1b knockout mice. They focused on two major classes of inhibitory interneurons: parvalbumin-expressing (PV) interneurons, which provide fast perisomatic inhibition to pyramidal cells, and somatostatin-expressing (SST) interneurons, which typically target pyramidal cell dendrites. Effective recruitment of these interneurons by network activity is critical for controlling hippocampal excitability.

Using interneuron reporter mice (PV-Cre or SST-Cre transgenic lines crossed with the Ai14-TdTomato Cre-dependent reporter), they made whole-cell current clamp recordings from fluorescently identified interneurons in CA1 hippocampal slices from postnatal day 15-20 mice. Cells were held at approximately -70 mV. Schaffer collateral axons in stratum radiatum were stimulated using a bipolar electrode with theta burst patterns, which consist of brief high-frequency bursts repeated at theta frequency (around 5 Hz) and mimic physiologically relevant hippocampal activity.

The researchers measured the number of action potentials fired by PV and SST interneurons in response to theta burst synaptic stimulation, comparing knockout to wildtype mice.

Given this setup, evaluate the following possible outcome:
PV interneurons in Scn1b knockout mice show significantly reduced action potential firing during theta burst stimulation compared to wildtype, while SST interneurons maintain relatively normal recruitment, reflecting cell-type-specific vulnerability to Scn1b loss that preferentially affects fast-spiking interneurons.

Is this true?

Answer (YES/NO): NO